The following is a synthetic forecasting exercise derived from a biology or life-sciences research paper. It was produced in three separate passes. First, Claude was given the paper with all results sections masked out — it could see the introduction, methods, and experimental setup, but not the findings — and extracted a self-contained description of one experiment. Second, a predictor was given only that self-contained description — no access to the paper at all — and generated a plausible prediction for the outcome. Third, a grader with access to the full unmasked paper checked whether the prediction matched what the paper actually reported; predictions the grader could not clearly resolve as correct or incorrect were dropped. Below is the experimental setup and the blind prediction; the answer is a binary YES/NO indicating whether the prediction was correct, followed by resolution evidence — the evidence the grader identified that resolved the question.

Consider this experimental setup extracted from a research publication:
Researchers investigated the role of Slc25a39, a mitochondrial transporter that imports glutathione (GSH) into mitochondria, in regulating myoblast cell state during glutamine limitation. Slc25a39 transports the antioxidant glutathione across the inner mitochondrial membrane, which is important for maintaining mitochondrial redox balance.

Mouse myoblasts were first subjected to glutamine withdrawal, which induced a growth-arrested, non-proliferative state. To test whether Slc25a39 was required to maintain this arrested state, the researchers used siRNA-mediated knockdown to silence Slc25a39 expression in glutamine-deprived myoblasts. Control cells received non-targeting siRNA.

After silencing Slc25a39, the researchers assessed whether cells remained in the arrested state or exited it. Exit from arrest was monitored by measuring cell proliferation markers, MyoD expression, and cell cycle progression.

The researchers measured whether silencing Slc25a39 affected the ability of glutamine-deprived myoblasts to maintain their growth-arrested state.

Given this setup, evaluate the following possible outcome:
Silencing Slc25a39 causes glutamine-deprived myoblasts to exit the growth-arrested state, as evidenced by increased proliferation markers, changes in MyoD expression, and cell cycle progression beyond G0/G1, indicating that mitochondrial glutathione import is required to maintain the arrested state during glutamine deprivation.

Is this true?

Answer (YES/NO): YES